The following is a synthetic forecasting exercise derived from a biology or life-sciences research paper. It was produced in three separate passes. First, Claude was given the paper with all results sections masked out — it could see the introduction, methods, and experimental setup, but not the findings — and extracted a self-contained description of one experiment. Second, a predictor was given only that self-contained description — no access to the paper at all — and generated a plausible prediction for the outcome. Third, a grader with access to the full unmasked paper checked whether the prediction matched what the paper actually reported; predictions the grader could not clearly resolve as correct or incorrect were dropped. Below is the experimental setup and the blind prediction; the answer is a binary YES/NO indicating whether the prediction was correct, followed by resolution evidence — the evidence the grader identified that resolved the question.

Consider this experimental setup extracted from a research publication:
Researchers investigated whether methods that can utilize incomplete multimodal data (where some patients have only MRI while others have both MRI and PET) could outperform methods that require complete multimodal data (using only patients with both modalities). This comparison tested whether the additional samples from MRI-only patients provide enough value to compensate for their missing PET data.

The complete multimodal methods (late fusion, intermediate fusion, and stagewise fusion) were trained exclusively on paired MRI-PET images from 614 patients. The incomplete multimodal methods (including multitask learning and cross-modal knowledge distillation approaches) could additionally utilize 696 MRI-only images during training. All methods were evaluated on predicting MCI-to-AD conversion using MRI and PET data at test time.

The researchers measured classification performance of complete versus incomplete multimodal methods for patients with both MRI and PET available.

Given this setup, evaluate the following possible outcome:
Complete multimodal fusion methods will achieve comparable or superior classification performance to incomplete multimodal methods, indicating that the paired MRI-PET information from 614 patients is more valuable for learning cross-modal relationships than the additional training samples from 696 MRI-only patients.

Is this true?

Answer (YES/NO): NO